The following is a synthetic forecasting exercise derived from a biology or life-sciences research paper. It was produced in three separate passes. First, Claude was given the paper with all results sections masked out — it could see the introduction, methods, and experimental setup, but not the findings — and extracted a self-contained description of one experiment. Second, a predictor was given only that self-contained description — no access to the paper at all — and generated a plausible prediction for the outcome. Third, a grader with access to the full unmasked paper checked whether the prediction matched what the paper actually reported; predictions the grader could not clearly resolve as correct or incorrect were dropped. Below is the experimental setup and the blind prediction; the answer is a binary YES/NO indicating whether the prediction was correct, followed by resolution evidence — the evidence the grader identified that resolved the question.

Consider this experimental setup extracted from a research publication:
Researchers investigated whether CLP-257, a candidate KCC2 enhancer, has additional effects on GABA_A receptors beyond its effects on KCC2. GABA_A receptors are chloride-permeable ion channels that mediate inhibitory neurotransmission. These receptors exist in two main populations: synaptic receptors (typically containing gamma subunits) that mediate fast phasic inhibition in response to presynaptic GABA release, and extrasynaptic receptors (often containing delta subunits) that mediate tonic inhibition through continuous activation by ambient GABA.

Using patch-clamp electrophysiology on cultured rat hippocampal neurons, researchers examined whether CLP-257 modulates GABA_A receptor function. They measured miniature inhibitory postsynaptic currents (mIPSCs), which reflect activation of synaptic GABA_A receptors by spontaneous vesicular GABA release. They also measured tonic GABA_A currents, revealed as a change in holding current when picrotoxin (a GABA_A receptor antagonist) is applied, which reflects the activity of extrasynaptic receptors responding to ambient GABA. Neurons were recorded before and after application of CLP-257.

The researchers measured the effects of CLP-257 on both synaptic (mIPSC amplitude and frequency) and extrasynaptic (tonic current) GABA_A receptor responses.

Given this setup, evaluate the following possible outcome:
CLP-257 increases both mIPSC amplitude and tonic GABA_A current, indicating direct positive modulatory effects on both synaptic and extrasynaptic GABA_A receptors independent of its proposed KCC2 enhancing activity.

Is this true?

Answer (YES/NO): NO